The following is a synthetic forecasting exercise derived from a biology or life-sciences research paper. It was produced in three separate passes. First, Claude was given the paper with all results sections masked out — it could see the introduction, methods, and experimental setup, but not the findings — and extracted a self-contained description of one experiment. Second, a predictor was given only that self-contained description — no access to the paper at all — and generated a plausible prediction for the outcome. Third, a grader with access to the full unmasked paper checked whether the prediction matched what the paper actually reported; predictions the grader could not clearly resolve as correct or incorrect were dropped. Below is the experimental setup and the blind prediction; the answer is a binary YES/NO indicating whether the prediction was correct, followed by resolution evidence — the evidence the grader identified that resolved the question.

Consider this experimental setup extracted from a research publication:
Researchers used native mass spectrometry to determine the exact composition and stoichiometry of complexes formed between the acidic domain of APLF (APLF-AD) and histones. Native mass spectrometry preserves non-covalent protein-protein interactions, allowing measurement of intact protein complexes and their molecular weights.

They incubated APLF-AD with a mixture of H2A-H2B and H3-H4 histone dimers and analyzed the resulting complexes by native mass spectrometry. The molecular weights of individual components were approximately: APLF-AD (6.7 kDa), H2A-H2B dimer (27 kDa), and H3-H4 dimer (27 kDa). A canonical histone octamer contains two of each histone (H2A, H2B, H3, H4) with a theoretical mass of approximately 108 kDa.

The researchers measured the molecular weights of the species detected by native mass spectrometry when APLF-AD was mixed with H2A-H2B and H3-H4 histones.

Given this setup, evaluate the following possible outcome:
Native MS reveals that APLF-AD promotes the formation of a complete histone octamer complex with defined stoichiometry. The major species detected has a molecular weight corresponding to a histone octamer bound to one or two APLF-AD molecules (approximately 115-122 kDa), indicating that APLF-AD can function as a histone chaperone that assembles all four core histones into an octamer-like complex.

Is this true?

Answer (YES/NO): YES